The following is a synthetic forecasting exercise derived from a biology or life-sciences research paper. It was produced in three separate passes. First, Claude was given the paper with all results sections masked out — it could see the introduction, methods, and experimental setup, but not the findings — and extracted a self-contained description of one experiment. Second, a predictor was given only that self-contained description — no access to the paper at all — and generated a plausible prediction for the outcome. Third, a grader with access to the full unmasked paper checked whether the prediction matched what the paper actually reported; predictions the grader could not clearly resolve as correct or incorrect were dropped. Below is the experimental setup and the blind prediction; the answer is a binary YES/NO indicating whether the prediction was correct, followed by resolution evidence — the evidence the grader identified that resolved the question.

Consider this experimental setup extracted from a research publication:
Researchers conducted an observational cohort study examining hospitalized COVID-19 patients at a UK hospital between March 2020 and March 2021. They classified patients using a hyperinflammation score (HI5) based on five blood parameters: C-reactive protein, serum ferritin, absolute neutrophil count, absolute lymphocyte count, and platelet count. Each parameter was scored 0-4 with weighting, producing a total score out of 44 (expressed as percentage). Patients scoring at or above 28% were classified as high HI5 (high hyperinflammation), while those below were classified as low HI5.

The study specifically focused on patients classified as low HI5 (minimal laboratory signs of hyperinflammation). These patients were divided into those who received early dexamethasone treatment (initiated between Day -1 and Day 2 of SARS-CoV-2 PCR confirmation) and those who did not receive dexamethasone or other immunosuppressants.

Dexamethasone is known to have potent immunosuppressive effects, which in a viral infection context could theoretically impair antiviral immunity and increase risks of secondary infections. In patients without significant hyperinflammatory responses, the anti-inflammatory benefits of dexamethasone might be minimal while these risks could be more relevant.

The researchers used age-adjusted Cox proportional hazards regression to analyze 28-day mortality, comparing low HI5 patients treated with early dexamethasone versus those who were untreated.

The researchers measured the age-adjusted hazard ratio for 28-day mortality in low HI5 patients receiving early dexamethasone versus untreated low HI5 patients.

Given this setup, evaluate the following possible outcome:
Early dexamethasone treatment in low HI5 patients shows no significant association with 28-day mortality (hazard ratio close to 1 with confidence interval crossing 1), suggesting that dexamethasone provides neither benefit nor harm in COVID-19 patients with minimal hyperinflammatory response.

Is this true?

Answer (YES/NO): NO